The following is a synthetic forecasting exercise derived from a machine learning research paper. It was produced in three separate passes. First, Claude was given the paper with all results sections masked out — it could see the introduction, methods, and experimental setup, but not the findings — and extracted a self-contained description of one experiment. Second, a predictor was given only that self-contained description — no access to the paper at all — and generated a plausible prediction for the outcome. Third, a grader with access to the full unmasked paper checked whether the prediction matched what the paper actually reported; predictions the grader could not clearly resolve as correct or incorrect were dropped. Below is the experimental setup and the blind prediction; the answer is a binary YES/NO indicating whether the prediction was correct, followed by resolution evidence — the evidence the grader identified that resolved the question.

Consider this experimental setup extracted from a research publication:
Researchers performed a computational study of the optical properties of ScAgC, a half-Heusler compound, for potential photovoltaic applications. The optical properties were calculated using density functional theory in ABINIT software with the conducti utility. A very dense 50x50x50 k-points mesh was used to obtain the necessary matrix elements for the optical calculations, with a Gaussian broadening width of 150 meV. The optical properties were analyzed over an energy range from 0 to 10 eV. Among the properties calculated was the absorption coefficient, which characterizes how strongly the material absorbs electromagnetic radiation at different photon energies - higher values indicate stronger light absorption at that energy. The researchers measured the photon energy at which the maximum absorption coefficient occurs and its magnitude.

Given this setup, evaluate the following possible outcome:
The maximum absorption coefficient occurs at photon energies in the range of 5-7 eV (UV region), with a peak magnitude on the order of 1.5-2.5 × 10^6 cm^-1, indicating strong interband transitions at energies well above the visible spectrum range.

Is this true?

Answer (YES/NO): NO